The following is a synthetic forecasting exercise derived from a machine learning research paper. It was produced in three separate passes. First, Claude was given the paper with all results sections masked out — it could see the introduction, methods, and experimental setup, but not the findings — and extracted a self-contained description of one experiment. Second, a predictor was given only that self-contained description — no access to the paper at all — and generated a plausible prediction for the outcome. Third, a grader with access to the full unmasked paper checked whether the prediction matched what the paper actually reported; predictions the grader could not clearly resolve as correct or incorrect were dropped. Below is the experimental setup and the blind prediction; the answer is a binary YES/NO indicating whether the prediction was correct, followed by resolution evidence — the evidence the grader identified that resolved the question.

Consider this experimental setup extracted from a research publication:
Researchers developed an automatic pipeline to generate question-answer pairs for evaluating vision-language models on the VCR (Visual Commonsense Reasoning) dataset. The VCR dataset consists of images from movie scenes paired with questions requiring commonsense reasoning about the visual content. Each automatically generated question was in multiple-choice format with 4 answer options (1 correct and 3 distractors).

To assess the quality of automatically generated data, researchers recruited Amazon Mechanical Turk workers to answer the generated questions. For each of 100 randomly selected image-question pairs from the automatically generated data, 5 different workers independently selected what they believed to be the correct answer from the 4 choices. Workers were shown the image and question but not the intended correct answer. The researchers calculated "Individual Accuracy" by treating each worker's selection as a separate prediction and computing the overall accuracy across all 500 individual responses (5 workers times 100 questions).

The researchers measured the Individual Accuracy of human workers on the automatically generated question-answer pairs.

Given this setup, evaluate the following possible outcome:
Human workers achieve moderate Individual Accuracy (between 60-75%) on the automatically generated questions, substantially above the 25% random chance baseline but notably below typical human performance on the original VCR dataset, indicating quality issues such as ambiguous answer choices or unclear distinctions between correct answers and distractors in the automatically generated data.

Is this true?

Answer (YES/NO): NO